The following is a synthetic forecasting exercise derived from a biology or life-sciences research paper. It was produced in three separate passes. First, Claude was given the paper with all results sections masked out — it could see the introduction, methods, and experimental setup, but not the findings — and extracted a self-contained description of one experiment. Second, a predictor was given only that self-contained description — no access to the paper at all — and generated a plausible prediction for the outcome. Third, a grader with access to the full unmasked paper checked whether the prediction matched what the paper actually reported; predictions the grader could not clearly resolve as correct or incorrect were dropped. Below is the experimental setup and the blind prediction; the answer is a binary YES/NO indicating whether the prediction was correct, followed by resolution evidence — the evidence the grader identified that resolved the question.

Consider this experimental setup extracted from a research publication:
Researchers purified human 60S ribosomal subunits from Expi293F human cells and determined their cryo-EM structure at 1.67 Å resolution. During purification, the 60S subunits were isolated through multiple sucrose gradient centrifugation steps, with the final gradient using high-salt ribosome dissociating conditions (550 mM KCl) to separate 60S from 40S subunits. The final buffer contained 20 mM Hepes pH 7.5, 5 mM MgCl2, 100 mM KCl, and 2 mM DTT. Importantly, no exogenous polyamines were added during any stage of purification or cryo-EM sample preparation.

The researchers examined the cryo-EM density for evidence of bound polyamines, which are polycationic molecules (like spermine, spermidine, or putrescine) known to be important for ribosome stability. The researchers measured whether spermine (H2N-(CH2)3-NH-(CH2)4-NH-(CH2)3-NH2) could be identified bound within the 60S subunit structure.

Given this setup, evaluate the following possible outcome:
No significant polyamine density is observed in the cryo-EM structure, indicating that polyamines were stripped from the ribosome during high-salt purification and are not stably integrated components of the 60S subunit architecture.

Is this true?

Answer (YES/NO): NO